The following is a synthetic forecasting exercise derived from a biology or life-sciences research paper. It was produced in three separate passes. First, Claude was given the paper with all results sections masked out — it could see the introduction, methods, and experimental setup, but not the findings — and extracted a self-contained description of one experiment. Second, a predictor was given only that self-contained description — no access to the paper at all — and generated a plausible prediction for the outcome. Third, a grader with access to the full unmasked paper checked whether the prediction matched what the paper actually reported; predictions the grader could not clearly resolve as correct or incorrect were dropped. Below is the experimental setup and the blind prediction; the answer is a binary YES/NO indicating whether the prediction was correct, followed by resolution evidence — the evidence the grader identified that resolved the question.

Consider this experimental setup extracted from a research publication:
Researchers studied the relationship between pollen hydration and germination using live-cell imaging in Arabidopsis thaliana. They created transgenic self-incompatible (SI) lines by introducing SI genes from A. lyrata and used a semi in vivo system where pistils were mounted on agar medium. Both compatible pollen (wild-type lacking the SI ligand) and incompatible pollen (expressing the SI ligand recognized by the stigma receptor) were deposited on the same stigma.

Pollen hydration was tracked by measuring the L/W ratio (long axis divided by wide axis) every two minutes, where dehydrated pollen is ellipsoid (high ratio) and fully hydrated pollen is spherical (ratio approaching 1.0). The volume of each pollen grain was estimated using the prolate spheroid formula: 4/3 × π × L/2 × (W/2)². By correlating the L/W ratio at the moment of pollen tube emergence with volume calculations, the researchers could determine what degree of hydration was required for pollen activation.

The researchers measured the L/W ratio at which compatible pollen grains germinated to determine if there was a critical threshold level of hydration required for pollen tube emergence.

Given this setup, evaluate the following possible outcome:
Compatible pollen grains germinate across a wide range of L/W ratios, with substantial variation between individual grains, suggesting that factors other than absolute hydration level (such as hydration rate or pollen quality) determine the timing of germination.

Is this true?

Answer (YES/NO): NO